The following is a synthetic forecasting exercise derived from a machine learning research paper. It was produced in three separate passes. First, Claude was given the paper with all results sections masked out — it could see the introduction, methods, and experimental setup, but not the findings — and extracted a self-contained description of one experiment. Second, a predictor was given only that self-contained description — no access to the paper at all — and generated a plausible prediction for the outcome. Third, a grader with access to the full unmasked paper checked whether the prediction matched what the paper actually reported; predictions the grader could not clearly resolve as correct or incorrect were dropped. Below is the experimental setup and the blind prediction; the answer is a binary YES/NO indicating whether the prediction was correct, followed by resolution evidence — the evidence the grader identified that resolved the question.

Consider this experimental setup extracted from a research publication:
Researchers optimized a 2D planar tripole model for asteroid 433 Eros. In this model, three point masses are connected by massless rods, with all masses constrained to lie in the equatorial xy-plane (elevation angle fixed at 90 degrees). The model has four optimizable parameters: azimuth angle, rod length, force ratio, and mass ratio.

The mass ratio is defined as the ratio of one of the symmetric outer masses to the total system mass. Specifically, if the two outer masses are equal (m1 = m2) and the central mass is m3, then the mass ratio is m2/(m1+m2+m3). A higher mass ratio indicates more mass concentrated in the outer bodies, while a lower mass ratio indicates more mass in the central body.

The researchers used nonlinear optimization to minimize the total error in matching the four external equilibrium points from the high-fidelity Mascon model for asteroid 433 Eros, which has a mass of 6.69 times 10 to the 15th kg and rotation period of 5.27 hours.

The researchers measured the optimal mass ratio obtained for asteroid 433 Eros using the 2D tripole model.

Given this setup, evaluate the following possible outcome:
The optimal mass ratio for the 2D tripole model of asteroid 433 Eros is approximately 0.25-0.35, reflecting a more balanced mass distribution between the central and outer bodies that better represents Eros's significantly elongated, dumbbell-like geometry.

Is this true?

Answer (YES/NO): NO